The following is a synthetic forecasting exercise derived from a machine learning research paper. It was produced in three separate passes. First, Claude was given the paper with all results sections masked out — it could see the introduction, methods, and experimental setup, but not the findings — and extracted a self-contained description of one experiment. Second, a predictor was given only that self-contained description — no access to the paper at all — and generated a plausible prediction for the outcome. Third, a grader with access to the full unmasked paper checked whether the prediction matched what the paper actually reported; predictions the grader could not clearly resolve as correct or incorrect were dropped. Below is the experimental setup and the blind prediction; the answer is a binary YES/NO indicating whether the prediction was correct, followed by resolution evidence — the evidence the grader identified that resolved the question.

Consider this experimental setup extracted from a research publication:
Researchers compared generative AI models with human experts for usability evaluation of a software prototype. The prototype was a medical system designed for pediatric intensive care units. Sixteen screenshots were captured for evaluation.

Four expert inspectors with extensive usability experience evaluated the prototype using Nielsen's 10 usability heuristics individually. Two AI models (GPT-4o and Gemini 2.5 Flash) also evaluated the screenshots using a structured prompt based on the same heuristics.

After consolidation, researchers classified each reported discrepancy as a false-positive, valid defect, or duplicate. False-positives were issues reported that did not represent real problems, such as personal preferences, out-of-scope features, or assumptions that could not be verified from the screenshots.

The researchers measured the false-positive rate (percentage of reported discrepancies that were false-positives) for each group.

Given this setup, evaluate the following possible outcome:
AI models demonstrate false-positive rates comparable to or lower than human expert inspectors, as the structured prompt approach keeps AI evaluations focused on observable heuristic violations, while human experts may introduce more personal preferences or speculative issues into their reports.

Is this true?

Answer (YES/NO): NO